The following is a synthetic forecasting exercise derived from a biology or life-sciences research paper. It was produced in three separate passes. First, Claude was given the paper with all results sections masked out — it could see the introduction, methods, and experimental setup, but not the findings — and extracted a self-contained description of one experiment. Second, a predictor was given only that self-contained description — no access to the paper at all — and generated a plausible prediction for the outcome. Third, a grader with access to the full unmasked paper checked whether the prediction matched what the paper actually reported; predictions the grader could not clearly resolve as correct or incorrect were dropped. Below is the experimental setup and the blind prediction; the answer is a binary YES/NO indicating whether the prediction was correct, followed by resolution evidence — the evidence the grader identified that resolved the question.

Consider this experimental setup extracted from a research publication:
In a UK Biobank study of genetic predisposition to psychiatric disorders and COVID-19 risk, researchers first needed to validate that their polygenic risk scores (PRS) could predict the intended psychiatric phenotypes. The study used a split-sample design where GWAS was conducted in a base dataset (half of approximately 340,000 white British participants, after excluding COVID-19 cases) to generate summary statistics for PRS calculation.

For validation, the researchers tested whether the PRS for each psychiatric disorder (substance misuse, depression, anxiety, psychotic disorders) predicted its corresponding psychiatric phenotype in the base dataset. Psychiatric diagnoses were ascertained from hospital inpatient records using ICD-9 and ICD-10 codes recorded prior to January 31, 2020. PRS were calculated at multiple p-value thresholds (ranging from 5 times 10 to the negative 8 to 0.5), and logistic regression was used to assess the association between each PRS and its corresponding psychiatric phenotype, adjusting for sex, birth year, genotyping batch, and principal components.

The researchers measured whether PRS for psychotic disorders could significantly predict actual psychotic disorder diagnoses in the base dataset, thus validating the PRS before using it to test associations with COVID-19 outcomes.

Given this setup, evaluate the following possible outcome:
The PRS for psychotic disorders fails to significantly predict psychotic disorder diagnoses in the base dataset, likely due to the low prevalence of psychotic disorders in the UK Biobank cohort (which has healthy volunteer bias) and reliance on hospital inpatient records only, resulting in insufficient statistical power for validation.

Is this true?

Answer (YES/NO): NO